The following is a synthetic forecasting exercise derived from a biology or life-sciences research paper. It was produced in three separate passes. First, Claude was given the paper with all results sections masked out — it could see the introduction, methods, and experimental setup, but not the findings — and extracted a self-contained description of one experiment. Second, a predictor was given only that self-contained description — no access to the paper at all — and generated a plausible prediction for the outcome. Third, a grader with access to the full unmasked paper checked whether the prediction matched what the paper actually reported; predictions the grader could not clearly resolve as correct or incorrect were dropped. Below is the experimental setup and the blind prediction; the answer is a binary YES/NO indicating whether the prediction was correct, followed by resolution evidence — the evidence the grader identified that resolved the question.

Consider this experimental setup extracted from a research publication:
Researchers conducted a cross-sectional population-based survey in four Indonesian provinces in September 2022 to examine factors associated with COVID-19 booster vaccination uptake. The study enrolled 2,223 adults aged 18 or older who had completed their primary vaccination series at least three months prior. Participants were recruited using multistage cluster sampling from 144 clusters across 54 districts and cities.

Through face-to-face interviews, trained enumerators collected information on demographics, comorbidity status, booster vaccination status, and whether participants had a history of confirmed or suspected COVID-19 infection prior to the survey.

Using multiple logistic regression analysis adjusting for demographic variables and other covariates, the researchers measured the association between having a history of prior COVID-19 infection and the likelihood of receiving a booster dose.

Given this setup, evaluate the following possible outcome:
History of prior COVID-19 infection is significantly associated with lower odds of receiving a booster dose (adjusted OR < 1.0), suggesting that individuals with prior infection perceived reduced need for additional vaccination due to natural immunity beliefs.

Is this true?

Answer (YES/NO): NO